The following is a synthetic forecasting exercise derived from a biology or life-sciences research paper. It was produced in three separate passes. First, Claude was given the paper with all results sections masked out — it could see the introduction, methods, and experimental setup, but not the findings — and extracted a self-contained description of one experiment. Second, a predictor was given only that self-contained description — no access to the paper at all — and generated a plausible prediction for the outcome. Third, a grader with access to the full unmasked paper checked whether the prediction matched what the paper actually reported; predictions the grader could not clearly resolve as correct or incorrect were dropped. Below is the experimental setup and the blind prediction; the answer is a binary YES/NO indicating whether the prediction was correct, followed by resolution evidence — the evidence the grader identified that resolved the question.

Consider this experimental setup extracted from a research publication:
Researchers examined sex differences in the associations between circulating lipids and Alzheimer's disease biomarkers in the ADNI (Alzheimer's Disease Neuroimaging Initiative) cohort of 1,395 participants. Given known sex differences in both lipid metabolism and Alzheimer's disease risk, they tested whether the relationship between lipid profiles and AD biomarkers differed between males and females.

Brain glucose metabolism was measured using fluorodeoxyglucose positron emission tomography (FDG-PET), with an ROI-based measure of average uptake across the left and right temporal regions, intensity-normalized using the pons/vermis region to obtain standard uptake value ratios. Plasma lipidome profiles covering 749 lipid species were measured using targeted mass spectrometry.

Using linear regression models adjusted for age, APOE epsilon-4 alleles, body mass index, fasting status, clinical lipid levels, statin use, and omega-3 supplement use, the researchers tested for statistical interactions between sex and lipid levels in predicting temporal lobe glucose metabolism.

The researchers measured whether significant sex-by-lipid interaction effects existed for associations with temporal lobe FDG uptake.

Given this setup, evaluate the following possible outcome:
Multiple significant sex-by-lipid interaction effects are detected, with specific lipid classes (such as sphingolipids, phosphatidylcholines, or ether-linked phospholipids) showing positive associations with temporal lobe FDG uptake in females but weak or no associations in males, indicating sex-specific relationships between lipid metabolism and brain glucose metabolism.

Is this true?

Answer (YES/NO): NO